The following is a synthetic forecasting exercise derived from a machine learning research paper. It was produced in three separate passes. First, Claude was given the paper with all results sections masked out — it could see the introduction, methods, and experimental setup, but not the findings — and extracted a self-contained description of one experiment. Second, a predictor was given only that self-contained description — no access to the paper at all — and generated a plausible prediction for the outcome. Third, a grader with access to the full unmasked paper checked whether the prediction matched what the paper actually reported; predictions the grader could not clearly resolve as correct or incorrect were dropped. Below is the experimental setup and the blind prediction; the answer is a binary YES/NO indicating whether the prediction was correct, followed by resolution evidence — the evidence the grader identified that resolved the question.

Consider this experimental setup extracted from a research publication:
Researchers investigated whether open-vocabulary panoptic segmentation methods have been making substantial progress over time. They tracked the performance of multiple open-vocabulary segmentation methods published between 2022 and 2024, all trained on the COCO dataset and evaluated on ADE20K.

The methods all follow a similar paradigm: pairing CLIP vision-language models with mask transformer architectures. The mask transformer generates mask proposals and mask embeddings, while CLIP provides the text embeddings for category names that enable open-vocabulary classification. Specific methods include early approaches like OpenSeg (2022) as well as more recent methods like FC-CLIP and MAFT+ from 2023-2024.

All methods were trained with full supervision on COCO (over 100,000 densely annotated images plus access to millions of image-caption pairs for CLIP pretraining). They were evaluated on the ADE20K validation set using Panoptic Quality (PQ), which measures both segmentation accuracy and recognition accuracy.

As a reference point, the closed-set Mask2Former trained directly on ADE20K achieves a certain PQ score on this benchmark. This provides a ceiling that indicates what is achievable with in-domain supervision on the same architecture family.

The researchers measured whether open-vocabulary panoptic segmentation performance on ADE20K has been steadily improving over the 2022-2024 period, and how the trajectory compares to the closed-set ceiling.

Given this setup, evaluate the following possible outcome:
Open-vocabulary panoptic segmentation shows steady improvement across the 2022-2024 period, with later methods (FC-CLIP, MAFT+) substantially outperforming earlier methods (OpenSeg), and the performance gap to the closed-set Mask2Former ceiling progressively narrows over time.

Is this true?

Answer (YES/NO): NO